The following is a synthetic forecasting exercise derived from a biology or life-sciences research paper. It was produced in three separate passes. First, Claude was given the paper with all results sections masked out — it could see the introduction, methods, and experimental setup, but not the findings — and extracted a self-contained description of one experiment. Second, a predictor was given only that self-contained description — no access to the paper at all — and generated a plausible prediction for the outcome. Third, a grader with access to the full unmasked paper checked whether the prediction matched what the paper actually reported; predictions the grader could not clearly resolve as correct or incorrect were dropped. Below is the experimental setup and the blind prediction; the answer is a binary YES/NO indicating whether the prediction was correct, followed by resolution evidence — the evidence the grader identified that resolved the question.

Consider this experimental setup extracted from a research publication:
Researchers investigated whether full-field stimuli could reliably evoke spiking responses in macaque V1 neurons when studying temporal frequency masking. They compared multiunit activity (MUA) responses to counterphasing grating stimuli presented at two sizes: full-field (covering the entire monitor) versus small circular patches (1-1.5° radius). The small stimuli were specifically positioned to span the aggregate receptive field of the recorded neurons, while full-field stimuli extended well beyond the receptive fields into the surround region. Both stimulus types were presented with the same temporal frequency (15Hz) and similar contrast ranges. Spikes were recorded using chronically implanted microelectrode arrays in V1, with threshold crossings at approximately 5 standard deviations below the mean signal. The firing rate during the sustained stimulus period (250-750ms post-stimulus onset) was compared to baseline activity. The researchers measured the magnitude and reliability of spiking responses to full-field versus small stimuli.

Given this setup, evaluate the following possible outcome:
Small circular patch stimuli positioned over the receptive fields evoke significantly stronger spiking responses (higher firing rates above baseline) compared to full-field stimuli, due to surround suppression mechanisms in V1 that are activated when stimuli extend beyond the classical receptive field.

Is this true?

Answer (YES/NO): YES